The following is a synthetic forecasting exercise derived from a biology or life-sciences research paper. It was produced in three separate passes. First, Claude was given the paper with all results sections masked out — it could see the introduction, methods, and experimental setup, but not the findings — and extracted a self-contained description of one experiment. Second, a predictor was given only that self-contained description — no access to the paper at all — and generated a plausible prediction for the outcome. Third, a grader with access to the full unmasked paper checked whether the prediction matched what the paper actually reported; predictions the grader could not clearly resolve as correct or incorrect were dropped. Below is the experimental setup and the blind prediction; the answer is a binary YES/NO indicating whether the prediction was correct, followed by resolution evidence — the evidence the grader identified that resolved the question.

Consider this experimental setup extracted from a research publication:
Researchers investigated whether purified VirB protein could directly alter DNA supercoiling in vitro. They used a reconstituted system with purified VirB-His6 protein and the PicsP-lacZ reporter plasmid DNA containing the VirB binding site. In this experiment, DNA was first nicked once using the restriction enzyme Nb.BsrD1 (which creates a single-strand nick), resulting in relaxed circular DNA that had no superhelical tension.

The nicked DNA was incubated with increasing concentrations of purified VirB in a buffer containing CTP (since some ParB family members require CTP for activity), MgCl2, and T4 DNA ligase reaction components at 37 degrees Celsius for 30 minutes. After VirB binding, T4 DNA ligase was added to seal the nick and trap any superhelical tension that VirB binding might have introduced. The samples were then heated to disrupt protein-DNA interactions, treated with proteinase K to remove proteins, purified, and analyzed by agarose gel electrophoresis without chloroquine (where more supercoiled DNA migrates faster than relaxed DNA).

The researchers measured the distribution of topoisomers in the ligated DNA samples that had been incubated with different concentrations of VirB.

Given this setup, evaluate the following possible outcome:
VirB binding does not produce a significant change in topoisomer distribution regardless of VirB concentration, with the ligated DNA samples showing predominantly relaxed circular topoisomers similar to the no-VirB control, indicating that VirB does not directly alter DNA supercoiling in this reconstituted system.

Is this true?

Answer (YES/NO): NO